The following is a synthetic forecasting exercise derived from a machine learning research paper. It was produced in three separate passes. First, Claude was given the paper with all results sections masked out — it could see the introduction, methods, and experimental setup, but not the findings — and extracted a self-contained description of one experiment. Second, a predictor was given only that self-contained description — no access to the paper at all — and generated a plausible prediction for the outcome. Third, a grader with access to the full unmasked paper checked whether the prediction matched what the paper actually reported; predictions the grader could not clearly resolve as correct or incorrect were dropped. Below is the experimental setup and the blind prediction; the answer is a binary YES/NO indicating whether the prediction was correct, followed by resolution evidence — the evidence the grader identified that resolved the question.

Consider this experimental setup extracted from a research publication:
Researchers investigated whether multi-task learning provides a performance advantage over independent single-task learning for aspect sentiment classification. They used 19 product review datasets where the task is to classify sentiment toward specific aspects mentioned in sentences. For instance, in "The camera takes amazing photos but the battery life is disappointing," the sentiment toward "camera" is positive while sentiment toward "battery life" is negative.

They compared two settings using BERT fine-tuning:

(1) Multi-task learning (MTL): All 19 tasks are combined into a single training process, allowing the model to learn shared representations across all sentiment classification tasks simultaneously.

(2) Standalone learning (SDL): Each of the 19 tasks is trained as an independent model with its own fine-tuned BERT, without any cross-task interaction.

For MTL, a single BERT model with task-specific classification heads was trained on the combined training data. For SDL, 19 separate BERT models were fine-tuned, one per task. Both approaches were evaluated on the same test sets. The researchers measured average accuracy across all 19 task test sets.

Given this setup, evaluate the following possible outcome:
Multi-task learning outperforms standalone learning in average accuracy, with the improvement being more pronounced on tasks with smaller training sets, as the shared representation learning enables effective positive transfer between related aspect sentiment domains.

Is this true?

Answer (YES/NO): YES